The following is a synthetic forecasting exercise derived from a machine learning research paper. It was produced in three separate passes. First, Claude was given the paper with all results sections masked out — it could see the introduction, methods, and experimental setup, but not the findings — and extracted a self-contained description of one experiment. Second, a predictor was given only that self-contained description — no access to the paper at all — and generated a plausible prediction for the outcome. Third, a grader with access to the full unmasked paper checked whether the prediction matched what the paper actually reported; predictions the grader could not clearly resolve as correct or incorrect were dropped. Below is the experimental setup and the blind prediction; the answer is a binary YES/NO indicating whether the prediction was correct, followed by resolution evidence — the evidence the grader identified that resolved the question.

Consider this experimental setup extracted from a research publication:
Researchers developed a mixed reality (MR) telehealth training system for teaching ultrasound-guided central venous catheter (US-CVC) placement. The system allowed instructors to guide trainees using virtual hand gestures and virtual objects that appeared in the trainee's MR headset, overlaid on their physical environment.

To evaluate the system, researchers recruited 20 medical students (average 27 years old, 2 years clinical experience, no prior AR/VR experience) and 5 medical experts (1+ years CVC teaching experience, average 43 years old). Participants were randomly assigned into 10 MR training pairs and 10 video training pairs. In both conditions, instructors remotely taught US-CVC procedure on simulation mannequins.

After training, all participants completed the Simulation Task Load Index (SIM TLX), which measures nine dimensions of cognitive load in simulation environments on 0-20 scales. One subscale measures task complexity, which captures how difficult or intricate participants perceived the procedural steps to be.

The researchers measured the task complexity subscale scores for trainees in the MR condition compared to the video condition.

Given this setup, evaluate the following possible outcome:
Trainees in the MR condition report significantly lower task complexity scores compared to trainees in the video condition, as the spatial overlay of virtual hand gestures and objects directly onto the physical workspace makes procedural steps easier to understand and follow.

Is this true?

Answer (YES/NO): NO